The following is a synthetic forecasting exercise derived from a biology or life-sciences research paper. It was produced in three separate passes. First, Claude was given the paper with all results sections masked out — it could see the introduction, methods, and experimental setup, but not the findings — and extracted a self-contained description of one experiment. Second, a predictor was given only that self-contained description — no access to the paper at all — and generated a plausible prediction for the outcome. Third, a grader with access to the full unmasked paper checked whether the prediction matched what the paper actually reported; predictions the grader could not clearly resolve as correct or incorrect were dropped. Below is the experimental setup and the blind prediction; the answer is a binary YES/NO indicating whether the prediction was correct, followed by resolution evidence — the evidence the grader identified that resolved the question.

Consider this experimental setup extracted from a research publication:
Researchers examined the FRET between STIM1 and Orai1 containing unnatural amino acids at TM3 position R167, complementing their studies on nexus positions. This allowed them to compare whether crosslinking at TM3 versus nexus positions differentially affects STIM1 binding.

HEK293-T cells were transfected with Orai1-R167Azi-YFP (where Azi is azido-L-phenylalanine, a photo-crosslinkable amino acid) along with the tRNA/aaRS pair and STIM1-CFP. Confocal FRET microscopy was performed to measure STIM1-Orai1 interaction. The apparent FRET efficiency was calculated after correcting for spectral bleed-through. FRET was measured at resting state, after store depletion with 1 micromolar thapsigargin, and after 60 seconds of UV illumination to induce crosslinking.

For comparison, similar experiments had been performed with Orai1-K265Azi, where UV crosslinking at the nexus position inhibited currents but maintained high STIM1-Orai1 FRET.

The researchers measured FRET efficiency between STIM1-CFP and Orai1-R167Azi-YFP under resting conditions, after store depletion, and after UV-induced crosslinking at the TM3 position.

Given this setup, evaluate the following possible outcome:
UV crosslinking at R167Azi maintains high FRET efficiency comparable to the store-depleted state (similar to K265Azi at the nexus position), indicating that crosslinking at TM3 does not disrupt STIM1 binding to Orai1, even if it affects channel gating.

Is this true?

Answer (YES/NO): YES